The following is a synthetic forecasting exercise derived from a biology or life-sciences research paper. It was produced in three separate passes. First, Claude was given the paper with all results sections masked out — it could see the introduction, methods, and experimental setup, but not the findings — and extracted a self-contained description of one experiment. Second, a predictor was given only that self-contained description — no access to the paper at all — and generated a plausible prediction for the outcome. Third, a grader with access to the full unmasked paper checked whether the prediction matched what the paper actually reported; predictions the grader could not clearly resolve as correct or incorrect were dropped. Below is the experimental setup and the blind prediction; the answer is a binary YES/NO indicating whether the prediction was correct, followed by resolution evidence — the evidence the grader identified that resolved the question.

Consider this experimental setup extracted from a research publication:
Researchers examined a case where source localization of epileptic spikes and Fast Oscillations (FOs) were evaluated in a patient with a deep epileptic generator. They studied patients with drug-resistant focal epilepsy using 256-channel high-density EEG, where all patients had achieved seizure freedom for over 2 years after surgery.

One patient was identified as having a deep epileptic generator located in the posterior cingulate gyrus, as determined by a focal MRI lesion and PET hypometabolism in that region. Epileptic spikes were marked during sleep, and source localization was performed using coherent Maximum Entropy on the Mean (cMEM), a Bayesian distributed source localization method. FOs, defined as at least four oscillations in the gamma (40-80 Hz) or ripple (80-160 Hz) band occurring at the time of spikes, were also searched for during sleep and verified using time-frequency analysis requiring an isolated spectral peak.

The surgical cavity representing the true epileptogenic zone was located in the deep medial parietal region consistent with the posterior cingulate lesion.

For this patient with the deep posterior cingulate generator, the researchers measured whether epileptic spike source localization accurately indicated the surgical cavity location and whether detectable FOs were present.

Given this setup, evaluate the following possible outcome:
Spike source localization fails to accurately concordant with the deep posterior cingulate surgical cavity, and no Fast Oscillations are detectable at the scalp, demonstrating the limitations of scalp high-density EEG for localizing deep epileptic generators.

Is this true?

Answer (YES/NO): YES